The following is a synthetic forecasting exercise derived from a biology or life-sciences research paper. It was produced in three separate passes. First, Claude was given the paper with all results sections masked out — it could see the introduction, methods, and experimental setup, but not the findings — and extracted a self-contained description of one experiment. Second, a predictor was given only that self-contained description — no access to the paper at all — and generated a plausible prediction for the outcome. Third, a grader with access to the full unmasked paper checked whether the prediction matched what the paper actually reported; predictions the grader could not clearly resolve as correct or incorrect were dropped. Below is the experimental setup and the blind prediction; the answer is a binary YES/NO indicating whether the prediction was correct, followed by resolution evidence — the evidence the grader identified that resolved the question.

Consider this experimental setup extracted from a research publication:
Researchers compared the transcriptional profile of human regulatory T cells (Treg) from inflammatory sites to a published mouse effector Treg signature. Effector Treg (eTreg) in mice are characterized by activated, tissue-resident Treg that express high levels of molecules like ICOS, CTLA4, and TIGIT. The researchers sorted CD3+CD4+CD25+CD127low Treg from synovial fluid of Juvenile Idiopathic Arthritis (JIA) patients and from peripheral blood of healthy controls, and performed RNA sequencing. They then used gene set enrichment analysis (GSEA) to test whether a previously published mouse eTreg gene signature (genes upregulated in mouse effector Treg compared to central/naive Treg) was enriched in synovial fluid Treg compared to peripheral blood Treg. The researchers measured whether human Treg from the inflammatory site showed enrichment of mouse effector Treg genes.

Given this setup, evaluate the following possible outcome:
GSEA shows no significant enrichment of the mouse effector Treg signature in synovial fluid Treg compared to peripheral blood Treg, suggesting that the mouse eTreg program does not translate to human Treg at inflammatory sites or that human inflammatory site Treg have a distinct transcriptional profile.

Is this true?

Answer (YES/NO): NO